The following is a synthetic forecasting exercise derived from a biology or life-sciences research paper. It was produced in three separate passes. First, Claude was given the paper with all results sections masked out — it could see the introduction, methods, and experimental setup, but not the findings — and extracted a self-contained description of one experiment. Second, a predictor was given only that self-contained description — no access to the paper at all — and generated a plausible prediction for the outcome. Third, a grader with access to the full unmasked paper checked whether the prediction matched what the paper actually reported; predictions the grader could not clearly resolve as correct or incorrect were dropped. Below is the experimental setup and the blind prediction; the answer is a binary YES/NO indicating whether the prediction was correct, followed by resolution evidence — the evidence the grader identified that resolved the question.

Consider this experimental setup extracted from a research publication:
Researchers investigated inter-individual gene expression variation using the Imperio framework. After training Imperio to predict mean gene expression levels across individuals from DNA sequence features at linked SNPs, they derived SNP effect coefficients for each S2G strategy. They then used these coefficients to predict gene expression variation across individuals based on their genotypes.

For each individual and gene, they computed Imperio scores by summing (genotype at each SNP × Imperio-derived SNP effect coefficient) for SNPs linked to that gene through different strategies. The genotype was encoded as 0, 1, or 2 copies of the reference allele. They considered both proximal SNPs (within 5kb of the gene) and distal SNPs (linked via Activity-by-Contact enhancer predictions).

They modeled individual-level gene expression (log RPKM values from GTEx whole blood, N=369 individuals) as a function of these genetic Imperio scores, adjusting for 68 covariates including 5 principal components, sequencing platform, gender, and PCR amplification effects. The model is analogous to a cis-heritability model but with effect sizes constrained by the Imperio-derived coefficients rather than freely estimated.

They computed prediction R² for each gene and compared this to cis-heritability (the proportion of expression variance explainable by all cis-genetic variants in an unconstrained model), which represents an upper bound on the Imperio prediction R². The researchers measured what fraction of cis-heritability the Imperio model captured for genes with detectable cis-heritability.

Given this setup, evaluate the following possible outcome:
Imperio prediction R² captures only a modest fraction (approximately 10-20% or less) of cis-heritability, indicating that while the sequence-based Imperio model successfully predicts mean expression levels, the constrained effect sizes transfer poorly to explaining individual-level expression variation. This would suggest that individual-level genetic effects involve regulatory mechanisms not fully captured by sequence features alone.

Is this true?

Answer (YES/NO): NO